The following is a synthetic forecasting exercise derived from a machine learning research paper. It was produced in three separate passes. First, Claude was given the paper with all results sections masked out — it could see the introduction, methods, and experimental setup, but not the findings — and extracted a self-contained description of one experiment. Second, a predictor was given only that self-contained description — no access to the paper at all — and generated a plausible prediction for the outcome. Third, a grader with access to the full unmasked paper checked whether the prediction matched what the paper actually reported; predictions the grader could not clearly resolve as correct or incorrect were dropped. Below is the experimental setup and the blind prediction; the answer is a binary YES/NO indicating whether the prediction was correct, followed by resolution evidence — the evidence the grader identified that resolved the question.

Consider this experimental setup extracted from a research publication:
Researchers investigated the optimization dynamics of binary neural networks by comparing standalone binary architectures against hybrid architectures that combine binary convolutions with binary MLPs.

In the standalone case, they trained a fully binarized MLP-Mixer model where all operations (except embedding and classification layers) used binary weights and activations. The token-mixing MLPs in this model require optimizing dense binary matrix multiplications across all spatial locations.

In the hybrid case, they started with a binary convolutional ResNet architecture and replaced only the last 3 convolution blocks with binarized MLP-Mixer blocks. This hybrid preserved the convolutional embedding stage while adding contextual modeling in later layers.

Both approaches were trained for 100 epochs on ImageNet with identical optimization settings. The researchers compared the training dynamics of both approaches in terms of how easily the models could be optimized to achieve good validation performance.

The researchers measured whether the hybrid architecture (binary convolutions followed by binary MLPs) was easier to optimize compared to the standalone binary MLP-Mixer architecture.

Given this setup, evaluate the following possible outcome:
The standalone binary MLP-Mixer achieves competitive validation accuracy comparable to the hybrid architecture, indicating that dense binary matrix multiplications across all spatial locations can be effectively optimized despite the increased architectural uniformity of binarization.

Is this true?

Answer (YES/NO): NO